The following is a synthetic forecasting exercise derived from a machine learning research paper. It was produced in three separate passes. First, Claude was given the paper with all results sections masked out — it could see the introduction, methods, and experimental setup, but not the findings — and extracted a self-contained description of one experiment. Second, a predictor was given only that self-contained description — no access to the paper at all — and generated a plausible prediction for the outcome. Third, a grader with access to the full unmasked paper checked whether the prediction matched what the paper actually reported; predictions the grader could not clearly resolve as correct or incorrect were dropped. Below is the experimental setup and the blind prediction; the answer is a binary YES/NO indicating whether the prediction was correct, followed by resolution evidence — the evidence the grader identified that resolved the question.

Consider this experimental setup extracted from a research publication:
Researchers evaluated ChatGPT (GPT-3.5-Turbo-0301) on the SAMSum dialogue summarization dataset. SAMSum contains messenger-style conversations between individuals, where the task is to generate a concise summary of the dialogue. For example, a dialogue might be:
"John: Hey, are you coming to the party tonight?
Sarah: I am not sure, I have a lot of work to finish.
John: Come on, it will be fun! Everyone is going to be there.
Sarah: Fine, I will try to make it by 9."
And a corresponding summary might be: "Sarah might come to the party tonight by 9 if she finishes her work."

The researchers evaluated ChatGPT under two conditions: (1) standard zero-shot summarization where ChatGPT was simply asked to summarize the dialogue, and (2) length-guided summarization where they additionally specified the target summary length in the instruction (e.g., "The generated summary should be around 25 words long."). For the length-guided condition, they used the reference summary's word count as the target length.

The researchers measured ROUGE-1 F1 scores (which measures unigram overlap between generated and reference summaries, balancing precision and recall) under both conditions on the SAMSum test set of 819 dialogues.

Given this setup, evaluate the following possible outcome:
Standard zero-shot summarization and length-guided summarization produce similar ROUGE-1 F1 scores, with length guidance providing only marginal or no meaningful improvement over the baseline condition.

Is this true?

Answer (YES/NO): NO